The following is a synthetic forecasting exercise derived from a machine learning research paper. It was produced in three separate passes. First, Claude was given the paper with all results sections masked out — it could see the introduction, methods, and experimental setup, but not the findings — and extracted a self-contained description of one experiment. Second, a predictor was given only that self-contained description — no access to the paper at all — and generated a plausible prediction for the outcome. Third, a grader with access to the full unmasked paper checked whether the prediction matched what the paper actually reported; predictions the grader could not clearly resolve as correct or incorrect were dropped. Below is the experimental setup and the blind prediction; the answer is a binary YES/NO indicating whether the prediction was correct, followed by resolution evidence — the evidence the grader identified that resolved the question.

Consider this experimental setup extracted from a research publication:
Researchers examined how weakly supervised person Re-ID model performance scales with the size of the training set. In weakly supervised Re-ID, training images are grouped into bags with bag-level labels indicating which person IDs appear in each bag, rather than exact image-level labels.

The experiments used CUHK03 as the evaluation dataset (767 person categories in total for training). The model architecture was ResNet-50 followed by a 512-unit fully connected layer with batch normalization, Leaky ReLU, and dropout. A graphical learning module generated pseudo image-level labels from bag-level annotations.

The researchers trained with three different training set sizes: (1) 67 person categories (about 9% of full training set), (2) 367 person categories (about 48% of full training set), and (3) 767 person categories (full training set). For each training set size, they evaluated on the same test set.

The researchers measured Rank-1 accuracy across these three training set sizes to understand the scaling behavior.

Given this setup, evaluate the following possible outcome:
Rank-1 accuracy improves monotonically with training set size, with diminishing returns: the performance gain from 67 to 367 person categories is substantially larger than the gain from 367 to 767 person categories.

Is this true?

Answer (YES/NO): YES